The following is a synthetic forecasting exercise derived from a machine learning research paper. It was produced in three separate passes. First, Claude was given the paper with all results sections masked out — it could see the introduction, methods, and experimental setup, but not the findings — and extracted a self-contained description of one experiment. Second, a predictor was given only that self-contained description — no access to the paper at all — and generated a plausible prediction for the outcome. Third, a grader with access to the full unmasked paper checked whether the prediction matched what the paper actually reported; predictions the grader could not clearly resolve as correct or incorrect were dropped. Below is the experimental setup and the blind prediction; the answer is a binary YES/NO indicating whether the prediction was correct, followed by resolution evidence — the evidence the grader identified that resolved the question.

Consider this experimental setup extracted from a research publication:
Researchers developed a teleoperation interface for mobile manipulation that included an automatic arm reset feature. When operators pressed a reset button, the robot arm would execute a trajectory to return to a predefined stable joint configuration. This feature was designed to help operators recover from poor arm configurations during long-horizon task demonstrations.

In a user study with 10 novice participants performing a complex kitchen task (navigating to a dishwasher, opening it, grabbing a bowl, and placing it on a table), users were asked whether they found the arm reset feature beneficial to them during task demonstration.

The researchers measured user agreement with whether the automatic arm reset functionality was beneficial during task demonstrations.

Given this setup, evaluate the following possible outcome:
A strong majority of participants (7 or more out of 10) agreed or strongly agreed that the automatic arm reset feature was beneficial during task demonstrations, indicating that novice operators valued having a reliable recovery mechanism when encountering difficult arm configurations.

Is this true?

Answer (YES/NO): YES